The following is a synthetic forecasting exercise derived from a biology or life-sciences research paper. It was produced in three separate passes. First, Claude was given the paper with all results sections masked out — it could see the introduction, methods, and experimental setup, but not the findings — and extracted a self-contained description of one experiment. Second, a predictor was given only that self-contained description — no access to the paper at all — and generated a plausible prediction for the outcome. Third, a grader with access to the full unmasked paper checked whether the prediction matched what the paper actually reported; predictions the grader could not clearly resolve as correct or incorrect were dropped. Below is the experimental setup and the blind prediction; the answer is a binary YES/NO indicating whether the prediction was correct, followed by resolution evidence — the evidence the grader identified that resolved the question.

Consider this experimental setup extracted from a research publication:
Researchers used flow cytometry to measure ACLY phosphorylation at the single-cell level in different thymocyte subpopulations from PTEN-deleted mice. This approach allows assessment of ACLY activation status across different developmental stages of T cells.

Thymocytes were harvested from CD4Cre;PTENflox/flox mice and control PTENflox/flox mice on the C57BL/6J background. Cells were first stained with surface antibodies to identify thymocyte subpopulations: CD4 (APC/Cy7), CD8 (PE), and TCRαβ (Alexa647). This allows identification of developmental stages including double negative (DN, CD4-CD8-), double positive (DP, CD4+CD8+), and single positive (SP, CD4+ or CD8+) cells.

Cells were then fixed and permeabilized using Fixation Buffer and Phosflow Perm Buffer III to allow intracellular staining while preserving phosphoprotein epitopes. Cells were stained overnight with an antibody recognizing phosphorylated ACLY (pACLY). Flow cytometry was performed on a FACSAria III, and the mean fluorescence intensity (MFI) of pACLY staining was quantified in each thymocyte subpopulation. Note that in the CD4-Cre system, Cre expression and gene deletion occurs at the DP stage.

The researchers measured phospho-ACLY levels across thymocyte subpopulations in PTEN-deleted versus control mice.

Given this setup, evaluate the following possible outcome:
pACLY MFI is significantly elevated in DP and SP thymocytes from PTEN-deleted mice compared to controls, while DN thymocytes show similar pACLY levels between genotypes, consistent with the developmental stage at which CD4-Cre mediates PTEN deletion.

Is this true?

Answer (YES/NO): NO